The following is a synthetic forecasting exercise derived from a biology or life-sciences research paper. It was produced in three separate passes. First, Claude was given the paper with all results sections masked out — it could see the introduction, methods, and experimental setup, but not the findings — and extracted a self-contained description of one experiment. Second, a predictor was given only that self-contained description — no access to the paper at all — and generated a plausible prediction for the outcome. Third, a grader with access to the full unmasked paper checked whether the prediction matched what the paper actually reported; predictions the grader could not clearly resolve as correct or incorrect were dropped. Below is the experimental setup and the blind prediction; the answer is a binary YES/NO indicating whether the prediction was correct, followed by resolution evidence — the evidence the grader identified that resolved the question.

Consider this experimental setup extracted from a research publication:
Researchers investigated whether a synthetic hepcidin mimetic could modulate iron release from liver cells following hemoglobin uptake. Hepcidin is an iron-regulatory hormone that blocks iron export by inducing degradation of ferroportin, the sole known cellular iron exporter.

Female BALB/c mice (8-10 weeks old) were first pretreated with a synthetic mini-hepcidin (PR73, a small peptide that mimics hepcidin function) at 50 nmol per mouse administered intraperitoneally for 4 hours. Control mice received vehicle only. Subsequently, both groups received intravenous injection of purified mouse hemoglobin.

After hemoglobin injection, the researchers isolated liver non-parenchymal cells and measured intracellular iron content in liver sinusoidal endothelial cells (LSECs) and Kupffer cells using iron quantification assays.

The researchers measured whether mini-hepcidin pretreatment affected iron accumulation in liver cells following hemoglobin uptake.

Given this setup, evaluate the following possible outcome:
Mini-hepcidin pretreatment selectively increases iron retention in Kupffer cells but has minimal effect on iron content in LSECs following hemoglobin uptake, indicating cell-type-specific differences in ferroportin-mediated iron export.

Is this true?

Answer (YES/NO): NO